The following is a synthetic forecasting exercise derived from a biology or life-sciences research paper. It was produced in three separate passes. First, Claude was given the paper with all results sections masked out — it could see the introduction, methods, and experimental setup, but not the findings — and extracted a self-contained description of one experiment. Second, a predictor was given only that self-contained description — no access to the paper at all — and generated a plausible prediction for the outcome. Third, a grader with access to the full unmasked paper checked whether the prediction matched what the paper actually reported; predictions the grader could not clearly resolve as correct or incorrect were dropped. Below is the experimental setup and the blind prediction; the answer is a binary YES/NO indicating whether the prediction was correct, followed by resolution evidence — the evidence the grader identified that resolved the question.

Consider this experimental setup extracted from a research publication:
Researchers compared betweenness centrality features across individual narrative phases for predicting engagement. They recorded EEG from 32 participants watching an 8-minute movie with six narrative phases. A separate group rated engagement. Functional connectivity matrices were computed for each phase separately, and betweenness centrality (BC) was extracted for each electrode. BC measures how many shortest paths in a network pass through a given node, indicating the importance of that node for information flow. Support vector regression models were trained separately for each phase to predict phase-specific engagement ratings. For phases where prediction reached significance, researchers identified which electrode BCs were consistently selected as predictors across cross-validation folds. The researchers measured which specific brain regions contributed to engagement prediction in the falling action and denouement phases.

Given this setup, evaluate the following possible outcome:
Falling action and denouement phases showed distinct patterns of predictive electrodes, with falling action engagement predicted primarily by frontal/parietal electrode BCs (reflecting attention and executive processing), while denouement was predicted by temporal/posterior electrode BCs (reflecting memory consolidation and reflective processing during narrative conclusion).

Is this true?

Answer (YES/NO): NO